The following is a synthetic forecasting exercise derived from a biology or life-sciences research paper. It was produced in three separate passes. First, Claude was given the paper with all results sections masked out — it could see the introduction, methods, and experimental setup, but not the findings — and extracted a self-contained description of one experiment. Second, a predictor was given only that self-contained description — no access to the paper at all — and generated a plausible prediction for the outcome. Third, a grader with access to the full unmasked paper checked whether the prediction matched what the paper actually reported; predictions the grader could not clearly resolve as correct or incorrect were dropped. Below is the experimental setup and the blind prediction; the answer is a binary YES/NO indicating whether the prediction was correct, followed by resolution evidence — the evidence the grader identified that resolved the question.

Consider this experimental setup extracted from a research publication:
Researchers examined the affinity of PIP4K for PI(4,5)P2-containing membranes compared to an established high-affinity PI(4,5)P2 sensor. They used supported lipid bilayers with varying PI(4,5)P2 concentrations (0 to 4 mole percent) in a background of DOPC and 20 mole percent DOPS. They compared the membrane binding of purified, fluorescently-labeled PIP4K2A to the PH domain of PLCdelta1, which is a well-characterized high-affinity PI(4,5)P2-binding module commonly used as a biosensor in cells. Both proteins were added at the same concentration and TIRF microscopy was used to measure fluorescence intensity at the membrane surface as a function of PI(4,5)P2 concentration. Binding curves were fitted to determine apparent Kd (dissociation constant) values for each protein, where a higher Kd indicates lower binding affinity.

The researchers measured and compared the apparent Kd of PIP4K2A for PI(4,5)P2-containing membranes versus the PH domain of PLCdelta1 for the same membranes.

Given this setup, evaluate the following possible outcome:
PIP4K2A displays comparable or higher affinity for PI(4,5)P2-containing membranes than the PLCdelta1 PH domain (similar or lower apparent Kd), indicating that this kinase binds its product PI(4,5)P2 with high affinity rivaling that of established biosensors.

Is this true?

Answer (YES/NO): NO